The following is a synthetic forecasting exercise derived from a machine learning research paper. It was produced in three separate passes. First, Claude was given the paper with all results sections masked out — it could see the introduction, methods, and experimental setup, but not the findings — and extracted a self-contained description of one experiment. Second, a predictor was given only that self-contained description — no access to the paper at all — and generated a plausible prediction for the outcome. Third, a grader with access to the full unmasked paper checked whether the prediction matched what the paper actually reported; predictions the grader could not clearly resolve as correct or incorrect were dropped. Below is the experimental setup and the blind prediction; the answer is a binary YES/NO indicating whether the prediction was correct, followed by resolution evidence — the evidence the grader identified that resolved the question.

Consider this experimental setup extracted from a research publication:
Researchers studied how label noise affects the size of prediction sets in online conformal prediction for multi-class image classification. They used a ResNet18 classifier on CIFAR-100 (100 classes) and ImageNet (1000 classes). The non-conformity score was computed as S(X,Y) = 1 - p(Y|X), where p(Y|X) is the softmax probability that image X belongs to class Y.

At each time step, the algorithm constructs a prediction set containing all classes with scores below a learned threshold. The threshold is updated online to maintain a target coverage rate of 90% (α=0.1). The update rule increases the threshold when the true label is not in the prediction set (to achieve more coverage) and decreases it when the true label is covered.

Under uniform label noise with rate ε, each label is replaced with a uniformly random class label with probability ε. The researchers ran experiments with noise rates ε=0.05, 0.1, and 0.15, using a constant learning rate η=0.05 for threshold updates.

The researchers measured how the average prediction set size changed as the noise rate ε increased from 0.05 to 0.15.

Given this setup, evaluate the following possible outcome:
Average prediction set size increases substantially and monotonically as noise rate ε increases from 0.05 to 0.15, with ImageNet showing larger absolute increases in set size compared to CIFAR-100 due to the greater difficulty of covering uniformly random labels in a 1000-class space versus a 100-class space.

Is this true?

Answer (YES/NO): YES